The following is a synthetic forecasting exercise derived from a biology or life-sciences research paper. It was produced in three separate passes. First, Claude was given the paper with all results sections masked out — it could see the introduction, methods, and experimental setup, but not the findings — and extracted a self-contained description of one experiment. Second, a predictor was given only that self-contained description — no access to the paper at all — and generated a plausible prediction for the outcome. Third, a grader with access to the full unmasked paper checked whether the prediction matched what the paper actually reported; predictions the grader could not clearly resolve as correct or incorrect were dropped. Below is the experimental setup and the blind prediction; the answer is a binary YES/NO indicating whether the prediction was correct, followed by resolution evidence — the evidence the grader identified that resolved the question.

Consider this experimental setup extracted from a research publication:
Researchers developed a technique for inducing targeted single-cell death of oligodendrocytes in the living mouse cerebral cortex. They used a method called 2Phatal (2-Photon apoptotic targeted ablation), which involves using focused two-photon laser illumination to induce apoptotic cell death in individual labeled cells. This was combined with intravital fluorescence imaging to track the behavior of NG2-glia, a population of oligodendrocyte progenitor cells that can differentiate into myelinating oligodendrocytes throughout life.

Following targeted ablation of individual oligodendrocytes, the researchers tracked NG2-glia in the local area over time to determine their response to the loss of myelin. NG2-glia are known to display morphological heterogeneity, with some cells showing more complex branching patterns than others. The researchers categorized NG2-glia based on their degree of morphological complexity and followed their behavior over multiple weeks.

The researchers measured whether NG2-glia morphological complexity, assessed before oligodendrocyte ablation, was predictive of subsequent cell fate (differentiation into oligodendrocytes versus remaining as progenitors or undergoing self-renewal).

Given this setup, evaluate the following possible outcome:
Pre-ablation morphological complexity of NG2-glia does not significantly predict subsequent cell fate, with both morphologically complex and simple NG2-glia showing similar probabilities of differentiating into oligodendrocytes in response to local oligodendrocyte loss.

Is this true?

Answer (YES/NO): NO